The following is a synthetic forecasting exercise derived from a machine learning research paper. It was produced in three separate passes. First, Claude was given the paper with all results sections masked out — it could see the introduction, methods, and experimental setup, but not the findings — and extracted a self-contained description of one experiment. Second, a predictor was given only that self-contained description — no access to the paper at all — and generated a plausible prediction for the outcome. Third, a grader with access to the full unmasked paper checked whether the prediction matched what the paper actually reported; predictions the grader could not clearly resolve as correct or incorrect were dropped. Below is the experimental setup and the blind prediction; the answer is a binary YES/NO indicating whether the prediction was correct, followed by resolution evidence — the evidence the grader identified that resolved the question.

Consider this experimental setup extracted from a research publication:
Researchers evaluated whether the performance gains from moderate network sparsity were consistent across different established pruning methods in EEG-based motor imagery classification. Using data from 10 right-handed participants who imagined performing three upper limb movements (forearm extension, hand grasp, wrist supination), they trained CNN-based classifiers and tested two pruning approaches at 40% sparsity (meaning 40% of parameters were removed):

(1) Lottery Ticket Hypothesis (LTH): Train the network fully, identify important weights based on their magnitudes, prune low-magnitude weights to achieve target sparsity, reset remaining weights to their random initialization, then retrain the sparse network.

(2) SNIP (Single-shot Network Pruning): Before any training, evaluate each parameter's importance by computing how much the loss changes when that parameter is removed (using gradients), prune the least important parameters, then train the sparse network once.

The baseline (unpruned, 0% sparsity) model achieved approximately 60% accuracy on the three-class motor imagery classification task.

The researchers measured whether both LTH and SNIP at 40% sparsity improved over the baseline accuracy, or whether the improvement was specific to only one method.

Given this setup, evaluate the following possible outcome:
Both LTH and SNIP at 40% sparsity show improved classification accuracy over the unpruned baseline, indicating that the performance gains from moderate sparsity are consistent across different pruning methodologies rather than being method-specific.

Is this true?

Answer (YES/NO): YES